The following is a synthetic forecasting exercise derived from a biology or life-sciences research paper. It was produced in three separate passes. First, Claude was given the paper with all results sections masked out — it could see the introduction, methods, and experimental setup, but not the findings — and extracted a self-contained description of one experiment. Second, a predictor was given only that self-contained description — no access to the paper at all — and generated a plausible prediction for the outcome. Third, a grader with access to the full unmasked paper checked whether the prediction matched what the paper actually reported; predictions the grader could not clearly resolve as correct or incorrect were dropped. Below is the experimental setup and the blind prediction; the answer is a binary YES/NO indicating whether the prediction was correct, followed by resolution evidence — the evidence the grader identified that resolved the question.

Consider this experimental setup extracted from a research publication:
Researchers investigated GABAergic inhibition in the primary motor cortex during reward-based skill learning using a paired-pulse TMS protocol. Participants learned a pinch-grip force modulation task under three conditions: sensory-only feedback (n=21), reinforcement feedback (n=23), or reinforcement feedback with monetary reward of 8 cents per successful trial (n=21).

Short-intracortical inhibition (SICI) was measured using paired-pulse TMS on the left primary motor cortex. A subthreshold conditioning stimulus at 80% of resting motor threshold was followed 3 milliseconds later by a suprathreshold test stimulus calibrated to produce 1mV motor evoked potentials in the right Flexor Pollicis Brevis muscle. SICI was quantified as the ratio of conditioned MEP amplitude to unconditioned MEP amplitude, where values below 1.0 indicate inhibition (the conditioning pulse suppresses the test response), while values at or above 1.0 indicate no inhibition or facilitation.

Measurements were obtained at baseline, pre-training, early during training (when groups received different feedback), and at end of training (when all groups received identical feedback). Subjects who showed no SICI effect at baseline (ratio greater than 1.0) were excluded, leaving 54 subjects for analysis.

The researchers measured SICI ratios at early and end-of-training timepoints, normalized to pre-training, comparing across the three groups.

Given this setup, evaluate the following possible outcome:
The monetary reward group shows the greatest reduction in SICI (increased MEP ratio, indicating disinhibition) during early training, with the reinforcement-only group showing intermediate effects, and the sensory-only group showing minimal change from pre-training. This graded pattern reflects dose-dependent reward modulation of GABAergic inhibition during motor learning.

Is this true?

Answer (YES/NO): NO